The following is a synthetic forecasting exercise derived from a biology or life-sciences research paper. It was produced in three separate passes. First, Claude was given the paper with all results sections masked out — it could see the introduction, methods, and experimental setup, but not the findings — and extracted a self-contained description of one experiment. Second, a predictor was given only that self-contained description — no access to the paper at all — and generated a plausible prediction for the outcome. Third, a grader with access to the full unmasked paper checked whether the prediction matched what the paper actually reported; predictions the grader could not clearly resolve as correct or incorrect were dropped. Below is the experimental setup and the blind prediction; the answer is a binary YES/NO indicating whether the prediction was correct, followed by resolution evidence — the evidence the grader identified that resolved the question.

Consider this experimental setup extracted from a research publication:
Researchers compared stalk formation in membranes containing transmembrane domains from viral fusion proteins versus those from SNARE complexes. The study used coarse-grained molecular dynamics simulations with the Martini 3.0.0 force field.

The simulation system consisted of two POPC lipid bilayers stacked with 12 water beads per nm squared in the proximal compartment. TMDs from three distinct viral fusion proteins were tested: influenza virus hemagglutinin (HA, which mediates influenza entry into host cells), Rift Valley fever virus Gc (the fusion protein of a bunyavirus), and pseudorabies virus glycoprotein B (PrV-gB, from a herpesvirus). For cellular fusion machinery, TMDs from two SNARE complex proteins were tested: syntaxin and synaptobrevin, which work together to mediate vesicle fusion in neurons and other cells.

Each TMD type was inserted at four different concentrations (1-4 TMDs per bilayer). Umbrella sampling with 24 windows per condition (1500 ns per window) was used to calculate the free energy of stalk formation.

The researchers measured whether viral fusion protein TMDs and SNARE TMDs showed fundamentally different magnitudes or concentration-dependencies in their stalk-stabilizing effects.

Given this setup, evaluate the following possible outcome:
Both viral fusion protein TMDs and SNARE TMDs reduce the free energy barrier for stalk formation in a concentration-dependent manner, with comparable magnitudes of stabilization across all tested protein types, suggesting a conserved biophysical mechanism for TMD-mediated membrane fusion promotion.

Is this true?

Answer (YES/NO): YES